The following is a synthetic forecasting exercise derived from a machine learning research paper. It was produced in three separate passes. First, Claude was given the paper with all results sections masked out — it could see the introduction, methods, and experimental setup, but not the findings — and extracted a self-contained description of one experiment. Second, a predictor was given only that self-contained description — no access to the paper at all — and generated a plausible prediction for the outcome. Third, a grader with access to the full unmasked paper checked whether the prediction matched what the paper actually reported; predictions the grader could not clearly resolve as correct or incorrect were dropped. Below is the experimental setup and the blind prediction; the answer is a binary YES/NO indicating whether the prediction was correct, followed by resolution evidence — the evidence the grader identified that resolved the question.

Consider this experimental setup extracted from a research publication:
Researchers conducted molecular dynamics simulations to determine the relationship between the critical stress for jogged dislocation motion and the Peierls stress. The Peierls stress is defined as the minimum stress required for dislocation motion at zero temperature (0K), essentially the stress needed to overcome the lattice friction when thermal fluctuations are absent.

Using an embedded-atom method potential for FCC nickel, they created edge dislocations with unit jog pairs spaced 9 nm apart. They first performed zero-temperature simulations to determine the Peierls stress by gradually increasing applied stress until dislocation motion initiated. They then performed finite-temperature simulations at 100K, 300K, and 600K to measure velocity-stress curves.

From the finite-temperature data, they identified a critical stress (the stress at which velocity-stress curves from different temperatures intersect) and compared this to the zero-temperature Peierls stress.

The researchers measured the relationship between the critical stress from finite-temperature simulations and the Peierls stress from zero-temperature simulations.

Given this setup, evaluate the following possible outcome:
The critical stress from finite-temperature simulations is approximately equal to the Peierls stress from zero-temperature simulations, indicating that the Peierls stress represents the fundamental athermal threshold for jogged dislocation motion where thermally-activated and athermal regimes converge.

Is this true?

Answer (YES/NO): YES